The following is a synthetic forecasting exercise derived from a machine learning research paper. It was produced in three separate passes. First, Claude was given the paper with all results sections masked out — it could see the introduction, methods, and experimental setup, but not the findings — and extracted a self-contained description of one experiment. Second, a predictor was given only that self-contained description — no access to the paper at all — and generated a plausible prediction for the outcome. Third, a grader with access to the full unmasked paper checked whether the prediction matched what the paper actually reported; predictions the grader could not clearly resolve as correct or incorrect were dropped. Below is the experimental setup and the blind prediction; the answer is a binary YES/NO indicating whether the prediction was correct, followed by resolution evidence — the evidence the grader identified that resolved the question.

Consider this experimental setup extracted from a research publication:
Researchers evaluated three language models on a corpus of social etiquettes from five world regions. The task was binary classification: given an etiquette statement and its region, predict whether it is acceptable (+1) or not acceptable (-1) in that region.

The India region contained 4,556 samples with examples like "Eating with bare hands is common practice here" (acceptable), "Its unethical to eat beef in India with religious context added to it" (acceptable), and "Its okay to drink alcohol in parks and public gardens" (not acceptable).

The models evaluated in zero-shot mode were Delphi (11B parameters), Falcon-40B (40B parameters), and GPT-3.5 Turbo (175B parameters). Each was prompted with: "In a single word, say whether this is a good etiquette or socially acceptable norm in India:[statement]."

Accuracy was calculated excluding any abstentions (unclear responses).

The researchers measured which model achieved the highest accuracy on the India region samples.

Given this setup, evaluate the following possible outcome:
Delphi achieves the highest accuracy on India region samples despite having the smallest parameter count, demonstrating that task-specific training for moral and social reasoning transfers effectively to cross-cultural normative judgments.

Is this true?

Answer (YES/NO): NO